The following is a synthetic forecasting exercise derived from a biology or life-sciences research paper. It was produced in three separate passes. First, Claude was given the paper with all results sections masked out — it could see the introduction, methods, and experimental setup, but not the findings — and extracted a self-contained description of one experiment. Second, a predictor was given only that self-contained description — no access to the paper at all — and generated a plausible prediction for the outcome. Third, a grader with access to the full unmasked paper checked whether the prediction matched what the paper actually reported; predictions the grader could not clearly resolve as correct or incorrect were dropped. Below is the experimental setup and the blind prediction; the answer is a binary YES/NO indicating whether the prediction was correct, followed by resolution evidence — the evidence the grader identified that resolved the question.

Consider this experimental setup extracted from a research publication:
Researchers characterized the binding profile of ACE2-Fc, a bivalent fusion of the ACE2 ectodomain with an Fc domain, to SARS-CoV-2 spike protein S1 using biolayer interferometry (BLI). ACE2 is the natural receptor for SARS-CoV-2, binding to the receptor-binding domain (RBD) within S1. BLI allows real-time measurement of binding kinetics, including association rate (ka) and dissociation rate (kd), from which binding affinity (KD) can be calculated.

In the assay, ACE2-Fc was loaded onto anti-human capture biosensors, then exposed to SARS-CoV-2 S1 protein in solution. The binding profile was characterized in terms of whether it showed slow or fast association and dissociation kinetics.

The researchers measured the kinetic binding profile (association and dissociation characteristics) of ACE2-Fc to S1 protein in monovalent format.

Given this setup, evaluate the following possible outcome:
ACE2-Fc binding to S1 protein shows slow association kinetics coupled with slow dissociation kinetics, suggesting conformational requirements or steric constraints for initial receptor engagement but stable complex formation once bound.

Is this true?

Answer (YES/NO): NO